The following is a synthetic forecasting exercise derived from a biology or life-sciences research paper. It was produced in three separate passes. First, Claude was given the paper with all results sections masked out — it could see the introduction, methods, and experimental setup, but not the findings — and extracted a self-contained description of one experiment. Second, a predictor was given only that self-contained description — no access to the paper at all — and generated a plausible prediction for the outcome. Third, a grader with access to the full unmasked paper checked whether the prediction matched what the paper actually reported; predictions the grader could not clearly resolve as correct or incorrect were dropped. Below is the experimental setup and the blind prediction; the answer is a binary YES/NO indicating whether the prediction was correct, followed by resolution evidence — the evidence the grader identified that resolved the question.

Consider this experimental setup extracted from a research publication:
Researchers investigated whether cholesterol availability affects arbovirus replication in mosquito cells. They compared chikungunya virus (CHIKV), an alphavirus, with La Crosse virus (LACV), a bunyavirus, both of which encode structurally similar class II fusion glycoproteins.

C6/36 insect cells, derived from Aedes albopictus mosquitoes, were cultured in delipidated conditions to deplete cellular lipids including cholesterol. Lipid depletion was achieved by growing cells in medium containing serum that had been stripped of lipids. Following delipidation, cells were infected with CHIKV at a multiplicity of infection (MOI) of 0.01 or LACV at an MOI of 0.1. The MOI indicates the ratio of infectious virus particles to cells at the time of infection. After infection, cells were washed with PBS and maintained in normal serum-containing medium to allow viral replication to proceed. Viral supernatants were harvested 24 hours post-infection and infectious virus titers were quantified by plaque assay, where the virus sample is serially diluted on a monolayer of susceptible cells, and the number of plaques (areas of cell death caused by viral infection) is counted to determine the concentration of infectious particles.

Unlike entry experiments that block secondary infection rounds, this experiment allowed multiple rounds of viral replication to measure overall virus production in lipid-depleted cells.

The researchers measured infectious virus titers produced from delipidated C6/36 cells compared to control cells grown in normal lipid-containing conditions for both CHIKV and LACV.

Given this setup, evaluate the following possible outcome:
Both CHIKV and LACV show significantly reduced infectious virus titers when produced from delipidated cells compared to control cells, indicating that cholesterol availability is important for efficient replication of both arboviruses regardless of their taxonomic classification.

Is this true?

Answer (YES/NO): NO